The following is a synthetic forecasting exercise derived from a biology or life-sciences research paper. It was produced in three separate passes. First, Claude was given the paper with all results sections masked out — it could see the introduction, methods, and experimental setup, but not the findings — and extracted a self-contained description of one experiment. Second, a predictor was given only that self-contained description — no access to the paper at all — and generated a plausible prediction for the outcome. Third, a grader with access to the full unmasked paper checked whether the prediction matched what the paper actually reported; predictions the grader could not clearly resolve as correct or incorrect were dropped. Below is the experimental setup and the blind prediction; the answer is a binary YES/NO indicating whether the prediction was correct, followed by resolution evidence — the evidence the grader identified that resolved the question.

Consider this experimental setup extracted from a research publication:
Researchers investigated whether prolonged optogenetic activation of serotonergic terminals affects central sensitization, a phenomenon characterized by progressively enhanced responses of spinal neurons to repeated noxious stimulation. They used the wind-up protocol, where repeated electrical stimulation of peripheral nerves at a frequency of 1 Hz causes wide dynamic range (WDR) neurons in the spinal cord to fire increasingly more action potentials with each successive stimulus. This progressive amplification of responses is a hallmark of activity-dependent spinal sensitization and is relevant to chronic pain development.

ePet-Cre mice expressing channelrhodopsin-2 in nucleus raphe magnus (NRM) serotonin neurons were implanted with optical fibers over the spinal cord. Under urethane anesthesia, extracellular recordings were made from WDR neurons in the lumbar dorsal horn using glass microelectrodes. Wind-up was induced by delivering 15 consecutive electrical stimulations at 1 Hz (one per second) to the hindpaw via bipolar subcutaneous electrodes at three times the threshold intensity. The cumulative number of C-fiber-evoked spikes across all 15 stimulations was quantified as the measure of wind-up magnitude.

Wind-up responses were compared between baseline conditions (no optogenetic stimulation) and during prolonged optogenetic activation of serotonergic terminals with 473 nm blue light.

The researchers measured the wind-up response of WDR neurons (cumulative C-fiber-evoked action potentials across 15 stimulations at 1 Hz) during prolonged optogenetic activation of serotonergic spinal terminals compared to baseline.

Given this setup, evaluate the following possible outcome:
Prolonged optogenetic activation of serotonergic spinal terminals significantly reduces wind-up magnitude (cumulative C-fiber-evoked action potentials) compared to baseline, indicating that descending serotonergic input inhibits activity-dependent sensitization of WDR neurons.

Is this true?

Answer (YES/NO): NO